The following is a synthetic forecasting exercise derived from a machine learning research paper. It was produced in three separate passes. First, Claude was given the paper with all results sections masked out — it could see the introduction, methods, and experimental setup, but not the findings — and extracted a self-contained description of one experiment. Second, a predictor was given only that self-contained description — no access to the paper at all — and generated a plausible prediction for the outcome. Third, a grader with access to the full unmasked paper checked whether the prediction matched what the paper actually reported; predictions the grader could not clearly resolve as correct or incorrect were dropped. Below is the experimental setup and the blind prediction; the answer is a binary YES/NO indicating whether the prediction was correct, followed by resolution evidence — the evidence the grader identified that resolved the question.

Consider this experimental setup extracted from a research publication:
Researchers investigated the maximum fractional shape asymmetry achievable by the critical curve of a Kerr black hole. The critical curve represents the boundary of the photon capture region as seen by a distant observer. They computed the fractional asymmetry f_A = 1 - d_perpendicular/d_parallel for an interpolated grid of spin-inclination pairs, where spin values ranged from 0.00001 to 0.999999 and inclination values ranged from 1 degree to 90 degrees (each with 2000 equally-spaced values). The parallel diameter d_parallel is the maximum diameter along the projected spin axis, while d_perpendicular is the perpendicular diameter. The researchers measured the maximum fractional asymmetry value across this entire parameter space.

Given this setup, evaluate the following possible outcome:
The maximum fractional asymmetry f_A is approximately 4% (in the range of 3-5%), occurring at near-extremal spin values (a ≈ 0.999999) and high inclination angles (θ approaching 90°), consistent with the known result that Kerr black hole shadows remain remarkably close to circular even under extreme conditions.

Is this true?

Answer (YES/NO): NO